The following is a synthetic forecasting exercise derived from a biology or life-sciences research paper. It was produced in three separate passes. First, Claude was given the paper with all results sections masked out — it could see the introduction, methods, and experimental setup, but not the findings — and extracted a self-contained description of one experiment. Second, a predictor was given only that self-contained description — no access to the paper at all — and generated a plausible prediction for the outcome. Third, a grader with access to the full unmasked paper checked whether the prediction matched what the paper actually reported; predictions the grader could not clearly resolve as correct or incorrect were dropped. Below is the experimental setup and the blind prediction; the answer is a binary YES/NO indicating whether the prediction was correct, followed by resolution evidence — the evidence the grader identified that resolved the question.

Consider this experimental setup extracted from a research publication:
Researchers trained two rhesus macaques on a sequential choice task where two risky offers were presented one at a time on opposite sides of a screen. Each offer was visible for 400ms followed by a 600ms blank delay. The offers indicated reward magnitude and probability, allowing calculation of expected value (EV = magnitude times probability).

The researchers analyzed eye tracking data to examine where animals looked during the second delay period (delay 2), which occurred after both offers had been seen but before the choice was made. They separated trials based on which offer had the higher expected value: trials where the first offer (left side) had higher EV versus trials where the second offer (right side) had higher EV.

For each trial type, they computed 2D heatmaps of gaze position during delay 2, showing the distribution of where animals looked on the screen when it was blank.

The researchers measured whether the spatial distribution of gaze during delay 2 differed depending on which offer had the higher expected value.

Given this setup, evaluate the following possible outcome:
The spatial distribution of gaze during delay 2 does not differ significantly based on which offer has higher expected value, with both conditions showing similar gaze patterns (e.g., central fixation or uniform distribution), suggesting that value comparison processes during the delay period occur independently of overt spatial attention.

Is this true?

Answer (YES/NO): NO